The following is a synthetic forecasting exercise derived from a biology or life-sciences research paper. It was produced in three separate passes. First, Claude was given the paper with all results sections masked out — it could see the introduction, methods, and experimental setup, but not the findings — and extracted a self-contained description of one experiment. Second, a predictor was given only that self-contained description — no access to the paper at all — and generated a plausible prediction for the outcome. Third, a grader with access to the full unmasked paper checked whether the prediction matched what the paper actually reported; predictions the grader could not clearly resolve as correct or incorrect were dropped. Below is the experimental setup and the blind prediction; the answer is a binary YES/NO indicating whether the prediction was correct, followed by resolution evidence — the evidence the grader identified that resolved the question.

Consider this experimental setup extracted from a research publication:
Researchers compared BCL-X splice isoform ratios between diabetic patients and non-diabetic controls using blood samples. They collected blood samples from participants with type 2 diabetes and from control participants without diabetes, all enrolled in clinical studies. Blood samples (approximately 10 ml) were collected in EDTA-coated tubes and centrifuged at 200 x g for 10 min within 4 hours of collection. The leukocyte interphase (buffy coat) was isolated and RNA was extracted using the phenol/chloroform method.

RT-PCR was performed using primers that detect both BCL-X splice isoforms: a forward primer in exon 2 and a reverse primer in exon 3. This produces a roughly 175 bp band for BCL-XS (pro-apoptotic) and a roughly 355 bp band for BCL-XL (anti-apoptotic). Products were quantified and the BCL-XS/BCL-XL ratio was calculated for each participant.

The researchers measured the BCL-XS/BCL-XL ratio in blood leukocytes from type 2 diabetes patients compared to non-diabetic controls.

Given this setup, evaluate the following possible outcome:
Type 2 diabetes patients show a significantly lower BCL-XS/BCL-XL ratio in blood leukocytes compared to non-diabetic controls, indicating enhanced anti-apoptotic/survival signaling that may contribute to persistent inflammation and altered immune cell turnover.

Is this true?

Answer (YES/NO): NO